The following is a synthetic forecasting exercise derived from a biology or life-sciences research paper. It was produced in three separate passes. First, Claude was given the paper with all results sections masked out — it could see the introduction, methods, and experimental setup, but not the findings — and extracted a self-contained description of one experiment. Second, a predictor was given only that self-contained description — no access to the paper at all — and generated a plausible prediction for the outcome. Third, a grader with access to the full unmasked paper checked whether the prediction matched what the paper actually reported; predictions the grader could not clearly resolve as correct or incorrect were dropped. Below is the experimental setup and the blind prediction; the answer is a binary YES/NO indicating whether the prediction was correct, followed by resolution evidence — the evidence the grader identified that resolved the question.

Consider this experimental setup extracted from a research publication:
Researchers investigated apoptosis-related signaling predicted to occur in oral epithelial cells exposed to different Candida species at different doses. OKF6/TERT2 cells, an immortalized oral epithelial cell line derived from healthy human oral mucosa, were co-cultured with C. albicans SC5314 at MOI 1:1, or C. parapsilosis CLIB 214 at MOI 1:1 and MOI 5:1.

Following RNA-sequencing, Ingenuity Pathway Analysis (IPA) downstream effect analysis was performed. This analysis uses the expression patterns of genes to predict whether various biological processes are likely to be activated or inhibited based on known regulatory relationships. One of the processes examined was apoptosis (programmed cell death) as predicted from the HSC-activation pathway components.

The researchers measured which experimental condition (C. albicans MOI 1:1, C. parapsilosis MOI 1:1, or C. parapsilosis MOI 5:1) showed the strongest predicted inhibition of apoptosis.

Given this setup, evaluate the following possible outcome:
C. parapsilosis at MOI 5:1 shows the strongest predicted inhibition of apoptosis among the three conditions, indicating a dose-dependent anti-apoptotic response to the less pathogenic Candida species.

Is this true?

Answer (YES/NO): NO